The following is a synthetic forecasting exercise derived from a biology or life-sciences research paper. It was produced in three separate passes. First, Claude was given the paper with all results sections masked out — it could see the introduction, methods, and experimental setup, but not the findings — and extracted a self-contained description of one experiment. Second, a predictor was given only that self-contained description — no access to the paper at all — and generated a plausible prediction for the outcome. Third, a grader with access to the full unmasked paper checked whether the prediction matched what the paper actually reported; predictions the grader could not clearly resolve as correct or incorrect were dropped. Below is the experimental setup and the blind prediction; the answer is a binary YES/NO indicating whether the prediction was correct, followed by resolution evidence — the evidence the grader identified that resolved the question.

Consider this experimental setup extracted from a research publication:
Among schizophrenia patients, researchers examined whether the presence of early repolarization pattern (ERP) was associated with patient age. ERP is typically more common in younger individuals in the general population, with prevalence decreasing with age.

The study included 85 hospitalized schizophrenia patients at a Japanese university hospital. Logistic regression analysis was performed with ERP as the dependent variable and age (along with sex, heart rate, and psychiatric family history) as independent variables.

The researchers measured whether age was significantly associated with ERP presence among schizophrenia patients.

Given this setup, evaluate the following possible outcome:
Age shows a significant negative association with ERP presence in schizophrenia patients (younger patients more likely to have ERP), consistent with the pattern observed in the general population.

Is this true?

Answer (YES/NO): NO